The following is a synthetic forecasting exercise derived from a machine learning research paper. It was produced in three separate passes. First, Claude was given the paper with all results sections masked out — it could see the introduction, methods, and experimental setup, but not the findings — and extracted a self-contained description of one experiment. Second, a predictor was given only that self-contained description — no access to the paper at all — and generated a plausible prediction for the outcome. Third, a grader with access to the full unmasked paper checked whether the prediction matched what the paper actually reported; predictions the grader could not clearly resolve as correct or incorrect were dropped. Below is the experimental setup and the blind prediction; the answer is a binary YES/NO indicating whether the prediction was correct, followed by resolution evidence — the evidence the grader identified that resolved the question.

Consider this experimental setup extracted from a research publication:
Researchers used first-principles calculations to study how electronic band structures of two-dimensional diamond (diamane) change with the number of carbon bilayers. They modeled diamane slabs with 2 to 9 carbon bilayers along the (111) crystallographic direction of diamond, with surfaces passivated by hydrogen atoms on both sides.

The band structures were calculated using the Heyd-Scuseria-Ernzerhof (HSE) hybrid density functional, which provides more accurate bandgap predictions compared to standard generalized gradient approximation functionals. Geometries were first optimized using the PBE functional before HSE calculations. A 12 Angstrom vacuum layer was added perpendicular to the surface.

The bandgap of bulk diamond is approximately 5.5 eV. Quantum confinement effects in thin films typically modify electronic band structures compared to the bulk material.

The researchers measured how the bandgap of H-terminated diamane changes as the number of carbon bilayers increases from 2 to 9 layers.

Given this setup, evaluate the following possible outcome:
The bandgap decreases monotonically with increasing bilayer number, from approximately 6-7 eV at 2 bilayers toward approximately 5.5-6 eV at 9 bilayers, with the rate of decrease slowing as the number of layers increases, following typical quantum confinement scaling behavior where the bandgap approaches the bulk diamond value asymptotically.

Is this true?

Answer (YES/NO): NO